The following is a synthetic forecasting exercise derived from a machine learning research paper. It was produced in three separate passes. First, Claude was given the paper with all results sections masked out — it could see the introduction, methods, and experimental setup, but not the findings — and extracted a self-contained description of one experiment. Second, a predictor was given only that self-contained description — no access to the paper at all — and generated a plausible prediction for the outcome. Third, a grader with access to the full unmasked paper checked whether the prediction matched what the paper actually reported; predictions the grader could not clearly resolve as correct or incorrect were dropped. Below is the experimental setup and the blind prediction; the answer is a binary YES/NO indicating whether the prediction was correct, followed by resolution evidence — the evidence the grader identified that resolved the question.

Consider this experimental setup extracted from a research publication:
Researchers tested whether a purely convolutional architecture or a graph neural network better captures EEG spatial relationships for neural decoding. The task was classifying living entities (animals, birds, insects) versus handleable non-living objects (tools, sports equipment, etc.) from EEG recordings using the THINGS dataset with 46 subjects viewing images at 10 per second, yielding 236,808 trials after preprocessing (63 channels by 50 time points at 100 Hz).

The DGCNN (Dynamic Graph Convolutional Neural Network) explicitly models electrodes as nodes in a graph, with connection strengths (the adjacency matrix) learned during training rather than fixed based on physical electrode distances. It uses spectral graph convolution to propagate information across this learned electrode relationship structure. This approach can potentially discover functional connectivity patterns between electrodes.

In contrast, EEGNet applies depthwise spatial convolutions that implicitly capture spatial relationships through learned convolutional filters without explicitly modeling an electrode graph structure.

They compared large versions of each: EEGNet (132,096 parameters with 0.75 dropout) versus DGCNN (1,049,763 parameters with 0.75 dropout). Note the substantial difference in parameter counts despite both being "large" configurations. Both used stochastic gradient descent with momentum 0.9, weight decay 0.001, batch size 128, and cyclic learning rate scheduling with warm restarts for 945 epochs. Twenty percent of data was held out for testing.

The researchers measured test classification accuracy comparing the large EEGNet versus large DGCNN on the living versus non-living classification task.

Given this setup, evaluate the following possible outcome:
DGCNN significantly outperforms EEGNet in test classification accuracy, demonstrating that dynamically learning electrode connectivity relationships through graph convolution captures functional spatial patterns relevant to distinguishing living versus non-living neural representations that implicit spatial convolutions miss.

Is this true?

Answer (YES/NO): NO